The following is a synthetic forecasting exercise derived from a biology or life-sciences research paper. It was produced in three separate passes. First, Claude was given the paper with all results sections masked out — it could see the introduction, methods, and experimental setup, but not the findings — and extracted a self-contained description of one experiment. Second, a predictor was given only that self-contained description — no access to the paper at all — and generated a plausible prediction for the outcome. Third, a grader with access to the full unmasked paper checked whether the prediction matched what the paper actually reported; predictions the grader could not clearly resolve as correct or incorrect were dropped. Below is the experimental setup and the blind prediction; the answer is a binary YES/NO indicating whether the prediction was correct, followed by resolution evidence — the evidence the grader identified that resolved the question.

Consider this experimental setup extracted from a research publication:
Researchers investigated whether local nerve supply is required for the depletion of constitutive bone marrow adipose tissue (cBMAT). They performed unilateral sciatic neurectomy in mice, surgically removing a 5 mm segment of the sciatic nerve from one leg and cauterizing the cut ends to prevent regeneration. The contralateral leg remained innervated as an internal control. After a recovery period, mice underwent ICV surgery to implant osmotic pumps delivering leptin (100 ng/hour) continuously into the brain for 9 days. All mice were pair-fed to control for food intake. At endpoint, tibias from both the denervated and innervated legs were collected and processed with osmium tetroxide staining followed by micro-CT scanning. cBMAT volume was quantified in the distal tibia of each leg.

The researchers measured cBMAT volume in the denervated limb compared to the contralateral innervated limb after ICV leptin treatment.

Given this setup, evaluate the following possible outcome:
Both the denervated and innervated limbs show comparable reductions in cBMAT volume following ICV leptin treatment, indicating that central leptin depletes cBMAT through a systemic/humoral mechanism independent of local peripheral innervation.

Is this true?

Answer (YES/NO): YES